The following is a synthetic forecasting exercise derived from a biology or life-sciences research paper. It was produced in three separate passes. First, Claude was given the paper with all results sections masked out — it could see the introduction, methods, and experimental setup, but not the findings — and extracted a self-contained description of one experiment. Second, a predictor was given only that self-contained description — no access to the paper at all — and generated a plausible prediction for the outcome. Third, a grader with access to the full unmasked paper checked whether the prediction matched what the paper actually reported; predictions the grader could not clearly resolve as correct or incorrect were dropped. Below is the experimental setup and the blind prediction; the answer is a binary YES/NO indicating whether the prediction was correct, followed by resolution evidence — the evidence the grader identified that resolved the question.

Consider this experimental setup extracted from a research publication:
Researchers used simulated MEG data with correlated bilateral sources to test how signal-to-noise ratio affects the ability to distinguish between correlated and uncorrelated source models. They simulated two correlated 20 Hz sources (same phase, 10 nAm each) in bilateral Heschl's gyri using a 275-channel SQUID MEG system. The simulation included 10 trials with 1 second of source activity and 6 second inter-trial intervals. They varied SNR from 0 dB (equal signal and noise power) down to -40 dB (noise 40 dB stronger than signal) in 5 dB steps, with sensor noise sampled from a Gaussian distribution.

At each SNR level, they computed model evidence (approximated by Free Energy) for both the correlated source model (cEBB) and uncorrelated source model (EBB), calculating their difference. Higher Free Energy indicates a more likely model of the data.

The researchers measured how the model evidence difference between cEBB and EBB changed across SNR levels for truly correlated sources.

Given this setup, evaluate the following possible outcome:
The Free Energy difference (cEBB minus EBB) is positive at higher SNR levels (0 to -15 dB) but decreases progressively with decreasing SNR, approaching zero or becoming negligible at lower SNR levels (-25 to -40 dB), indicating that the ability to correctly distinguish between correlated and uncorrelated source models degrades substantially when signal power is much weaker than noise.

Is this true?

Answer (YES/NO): YES